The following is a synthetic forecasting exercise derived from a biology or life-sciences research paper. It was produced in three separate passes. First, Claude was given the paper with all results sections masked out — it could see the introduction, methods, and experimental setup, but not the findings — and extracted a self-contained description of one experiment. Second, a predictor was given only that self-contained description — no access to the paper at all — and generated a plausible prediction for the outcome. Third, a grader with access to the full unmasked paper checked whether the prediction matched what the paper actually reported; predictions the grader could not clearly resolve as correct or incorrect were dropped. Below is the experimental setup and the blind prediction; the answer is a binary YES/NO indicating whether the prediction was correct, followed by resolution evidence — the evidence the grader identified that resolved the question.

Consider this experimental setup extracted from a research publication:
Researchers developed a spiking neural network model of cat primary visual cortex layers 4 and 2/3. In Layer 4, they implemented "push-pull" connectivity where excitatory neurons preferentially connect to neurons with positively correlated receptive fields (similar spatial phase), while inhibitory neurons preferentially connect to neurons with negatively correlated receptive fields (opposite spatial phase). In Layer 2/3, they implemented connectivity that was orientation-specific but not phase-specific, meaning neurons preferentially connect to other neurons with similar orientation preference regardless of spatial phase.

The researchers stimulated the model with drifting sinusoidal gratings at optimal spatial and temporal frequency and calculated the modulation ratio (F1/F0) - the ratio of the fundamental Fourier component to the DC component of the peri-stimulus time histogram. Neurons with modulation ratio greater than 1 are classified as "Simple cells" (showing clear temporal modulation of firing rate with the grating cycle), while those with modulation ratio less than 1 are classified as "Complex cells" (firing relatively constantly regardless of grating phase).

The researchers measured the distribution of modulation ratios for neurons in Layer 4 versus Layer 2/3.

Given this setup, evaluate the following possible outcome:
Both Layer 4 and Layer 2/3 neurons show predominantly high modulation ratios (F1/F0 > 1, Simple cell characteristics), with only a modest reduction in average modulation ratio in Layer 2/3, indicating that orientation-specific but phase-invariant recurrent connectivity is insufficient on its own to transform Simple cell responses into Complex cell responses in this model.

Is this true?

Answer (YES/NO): NO